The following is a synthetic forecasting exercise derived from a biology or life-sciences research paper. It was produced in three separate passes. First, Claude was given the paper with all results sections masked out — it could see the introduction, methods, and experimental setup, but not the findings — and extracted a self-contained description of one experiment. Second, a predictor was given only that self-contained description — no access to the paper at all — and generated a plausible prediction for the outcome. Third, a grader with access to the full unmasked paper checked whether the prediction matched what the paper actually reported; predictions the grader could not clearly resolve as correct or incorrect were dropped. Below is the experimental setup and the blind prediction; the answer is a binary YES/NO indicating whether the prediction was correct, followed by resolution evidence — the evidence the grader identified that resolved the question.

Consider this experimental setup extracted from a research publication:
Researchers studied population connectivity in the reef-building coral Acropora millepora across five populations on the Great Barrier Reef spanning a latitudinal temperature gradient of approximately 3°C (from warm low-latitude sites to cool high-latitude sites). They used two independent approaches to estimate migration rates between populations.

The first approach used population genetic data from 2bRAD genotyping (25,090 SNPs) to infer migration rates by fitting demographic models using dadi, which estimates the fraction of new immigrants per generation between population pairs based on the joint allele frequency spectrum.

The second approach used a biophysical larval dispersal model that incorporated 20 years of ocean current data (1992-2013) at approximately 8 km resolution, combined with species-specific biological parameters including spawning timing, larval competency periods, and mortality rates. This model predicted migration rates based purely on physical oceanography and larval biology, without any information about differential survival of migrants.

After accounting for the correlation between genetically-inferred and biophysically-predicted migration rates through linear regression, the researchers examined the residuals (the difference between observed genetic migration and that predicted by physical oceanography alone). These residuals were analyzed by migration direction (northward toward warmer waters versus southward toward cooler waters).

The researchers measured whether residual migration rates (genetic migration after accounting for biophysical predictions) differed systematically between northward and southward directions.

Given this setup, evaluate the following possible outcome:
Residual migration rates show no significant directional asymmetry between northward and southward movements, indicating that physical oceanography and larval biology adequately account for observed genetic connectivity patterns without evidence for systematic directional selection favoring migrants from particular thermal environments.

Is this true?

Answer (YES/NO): NO